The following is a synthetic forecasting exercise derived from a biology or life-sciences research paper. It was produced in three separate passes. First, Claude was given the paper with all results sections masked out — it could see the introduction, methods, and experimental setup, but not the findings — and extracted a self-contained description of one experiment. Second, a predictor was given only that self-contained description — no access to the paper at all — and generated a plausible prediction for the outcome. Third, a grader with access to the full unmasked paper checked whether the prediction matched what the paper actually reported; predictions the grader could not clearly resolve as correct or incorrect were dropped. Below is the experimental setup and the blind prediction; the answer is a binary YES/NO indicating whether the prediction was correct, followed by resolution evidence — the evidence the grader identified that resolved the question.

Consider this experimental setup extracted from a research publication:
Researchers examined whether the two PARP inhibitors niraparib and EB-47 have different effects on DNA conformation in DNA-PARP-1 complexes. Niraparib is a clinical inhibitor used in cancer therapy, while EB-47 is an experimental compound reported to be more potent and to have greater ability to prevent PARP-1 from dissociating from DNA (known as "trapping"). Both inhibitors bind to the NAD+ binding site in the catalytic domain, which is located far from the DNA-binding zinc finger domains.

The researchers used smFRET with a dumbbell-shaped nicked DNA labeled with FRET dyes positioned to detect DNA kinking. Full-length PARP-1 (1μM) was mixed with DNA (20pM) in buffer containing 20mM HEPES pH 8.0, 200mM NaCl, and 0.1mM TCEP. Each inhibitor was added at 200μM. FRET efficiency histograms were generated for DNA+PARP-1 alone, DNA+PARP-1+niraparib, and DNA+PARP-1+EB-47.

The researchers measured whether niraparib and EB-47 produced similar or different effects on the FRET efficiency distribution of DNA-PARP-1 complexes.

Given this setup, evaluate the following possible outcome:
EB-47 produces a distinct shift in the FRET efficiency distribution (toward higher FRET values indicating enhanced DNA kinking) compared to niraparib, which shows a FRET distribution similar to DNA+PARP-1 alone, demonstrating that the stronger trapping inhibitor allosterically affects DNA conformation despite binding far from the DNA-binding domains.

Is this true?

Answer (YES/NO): NO